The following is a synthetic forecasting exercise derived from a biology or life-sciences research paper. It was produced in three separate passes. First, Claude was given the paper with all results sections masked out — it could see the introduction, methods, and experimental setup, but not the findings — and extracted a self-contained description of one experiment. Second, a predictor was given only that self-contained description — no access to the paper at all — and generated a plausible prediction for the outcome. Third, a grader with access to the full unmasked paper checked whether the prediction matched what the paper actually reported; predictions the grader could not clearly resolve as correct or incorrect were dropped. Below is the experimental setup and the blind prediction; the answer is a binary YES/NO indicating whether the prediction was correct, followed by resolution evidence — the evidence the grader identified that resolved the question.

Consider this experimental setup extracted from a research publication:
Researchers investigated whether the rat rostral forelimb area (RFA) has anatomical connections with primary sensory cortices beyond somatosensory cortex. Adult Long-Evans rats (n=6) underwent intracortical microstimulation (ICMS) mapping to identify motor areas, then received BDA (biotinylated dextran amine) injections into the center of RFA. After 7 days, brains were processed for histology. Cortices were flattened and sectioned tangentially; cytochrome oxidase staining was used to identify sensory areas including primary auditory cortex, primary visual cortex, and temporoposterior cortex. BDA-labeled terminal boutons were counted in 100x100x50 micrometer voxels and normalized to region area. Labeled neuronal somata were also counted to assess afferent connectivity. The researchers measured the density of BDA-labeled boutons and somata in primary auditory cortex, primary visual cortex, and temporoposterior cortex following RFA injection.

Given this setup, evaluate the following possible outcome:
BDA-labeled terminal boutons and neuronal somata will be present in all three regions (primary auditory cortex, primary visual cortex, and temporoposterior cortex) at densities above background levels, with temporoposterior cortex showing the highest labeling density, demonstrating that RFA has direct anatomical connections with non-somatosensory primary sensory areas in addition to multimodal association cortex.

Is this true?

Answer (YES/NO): NO